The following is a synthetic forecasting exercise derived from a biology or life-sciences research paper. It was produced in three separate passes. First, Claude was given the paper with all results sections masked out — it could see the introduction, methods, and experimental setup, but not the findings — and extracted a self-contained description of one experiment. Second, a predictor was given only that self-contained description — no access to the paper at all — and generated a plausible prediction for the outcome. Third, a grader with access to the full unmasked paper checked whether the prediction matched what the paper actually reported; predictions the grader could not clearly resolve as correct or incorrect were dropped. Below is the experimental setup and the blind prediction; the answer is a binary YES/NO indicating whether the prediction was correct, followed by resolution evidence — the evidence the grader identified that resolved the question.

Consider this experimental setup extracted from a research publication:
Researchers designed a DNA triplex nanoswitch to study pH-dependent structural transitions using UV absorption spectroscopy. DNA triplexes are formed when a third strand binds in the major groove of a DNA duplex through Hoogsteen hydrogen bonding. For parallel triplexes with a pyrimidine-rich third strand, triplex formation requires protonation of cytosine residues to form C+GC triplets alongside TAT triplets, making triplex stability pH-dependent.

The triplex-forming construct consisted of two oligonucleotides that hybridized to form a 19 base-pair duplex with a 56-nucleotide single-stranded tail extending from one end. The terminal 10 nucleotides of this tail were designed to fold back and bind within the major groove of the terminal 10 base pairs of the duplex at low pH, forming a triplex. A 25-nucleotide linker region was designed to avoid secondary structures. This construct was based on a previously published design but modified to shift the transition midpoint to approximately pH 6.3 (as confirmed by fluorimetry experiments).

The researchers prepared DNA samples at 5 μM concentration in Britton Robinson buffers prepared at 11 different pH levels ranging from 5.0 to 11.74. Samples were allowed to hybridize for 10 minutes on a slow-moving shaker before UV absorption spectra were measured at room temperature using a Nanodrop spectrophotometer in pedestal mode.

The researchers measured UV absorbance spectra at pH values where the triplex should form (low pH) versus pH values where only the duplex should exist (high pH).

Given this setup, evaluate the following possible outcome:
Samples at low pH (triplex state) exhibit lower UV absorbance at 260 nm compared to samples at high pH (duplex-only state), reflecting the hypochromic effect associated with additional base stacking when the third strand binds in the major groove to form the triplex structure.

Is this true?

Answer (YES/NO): YES